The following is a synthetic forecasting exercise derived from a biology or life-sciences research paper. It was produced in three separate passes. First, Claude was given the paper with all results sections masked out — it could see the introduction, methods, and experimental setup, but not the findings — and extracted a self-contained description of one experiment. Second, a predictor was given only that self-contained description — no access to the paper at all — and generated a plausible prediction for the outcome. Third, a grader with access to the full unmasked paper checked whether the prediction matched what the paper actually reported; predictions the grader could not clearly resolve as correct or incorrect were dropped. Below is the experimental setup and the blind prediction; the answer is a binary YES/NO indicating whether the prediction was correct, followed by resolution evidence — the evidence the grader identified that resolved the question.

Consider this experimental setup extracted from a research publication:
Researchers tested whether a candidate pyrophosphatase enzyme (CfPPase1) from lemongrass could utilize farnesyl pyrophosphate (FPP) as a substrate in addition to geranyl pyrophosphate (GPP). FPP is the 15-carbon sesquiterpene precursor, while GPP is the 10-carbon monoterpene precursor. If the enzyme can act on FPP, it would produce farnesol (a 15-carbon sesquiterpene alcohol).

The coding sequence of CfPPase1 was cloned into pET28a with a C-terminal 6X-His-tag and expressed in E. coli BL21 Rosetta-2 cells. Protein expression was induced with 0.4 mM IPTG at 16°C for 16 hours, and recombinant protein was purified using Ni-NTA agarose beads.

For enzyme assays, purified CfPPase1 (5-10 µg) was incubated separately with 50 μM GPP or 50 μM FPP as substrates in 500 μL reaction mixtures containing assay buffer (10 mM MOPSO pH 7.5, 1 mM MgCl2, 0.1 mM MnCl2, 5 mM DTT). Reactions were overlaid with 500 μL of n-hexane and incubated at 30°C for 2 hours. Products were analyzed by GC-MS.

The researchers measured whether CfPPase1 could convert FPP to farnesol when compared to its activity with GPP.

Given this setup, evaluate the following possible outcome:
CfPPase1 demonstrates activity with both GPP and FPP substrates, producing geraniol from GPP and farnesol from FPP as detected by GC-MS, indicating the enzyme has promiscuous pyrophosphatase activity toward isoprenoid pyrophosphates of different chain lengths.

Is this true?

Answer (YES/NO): NO